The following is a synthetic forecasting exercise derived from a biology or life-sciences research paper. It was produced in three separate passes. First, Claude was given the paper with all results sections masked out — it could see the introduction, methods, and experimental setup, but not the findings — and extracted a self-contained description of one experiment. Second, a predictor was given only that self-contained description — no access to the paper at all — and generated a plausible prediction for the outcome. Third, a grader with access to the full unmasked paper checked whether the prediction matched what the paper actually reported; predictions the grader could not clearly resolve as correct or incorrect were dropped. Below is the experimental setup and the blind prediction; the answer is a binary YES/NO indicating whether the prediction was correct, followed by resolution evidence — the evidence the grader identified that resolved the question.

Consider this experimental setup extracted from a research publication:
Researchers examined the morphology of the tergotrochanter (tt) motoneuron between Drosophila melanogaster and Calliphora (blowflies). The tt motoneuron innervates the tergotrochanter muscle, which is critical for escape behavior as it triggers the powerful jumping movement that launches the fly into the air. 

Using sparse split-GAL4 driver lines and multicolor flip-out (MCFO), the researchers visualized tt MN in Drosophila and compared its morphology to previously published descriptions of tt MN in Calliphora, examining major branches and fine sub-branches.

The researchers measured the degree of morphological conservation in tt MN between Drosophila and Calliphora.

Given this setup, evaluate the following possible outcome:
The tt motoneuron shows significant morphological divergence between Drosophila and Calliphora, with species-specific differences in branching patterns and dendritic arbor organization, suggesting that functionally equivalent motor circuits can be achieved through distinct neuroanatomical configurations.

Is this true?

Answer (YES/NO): NO